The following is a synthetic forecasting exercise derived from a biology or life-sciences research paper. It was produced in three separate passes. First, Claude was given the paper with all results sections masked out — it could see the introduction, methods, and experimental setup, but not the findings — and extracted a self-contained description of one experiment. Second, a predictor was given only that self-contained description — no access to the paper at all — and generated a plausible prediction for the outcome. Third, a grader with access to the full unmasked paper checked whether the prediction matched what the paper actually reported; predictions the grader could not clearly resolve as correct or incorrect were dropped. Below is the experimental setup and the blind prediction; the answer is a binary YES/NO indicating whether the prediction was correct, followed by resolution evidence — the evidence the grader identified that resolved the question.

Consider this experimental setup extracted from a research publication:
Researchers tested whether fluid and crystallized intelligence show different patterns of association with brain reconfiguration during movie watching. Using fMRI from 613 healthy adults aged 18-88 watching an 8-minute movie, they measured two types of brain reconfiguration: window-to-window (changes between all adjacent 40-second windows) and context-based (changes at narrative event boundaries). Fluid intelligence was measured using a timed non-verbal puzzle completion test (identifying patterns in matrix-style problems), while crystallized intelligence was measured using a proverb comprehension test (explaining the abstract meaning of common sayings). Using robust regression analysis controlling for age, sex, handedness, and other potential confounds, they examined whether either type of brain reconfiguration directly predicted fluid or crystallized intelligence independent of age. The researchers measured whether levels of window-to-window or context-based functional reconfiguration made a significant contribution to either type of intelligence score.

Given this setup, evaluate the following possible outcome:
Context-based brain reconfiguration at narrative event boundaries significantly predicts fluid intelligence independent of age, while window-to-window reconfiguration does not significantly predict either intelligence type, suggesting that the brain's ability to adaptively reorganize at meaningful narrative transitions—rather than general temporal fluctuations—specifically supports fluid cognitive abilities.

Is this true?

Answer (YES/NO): NO